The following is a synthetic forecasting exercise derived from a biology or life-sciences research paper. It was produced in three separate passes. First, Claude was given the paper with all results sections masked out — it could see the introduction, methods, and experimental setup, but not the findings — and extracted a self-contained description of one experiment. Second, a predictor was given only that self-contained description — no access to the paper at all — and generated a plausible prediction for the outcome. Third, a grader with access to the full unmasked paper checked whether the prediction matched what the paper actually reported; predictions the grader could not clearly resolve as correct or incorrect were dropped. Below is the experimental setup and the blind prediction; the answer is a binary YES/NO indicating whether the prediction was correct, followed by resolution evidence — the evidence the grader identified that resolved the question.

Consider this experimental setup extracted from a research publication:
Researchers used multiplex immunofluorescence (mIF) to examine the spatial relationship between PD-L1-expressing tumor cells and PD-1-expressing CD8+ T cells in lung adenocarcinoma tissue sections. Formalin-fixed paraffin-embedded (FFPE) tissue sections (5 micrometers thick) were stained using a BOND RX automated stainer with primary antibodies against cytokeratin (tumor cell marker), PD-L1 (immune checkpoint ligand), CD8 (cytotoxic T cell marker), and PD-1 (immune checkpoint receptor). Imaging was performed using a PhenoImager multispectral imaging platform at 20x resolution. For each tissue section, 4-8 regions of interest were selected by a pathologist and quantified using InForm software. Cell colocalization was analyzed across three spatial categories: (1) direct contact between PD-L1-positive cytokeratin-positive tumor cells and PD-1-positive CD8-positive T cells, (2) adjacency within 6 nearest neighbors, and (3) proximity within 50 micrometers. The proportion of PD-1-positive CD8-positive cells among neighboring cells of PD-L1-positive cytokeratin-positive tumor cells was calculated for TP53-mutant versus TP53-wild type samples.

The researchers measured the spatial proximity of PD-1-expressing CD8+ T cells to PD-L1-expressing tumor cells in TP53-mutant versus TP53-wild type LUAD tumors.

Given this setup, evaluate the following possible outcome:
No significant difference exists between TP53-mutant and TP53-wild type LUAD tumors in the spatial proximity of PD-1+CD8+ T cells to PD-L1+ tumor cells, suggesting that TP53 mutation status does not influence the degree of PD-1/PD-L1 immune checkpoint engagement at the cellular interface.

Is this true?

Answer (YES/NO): NO